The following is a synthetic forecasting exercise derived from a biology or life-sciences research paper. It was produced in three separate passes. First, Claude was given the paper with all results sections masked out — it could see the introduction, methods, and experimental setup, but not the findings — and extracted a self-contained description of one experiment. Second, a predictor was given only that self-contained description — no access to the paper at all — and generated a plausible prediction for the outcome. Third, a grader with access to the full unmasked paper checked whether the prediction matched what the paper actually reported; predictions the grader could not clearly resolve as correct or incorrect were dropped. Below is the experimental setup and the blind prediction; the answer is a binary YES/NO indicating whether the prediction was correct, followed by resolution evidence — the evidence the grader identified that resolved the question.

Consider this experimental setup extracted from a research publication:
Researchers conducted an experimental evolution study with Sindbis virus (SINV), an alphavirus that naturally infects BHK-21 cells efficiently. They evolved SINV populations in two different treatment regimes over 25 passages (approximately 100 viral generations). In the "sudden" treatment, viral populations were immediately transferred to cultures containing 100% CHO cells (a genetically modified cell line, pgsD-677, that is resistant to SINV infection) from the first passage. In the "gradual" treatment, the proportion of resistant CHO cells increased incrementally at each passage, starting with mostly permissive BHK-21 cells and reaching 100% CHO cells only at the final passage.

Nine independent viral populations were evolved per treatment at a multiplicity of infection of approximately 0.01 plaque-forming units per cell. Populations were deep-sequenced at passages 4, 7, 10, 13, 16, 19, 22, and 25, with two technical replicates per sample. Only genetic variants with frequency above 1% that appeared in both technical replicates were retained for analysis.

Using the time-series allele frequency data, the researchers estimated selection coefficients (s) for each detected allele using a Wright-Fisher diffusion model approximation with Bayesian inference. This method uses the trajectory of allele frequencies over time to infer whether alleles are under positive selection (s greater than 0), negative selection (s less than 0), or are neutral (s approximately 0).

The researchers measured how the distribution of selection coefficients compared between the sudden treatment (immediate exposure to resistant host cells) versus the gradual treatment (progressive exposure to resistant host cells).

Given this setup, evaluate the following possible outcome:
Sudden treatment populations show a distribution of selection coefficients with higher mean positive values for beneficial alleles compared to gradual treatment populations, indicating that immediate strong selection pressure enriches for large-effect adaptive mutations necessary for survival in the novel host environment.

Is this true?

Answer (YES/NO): NO